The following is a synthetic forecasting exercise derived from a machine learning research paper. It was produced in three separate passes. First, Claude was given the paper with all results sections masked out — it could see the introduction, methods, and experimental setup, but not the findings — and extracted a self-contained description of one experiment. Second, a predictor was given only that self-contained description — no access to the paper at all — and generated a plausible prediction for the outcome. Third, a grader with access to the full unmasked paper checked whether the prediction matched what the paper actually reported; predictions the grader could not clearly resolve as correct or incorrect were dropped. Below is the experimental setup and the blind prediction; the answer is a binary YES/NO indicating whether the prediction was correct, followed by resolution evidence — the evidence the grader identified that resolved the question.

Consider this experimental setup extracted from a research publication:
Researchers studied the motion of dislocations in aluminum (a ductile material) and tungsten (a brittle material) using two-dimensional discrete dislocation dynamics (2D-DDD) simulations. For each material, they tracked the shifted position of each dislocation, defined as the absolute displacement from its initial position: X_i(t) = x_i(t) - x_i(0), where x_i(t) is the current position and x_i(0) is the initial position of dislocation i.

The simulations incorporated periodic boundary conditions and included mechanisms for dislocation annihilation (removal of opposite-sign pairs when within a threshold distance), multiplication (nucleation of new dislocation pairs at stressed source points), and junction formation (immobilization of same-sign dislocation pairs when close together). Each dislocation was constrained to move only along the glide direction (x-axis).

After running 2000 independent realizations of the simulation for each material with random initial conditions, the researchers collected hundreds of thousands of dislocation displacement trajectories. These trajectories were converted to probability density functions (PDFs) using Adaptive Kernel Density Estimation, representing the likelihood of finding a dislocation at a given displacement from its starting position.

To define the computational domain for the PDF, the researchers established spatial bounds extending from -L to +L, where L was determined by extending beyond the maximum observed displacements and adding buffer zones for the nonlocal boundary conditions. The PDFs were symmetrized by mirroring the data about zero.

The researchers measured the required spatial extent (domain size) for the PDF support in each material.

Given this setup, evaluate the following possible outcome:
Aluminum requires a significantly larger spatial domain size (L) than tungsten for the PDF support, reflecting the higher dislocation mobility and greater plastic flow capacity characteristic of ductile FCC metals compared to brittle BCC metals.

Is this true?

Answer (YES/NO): YES